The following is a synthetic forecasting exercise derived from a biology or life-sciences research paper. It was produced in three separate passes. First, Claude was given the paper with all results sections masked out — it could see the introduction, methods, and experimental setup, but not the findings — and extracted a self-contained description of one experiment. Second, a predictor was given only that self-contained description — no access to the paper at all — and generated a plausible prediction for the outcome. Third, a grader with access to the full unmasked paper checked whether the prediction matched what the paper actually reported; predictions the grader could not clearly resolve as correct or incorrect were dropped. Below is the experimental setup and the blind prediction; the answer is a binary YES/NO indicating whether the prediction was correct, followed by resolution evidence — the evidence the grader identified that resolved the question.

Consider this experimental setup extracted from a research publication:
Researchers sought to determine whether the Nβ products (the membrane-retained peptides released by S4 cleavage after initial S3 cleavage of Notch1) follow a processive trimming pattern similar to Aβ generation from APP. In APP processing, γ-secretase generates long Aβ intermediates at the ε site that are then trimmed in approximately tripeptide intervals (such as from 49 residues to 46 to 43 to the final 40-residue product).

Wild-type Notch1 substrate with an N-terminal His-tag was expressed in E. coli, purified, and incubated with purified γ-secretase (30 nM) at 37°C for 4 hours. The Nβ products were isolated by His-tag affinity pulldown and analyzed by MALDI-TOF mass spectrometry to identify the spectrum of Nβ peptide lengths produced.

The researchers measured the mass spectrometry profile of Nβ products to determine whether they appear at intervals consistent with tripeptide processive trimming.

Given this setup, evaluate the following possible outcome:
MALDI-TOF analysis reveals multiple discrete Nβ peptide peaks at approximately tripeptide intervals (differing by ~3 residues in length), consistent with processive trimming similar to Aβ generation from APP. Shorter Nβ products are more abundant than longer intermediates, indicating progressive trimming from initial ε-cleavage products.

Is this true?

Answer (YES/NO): NO